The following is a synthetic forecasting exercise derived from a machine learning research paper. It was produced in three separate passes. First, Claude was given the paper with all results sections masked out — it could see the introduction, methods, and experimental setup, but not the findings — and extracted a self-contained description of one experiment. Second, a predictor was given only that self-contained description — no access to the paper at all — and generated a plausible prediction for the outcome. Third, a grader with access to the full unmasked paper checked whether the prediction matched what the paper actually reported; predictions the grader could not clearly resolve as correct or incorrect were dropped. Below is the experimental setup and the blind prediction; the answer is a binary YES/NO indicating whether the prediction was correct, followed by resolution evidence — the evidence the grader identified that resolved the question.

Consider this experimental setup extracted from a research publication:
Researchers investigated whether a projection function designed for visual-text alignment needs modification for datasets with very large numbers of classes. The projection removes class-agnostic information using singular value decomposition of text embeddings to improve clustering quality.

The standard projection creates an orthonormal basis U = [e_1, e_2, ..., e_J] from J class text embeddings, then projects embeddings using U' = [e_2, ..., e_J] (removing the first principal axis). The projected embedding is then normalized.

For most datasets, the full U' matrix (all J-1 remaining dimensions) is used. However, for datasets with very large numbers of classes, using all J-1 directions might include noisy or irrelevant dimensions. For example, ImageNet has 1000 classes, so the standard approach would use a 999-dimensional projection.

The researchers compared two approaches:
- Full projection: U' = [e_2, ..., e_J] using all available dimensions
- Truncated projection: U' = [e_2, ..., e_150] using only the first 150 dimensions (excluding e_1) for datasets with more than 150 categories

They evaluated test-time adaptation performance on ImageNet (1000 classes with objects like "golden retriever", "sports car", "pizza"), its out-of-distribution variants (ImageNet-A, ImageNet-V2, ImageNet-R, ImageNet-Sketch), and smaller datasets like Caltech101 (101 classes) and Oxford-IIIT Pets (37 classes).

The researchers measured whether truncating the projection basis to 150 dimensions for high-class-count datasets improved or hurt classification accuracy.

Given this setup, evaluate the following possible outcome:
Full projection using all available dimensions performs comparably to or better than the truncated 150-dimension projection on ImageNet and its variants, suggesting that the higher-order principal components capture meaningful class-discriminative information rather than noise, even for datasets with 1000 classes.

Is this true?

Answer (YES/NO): NO